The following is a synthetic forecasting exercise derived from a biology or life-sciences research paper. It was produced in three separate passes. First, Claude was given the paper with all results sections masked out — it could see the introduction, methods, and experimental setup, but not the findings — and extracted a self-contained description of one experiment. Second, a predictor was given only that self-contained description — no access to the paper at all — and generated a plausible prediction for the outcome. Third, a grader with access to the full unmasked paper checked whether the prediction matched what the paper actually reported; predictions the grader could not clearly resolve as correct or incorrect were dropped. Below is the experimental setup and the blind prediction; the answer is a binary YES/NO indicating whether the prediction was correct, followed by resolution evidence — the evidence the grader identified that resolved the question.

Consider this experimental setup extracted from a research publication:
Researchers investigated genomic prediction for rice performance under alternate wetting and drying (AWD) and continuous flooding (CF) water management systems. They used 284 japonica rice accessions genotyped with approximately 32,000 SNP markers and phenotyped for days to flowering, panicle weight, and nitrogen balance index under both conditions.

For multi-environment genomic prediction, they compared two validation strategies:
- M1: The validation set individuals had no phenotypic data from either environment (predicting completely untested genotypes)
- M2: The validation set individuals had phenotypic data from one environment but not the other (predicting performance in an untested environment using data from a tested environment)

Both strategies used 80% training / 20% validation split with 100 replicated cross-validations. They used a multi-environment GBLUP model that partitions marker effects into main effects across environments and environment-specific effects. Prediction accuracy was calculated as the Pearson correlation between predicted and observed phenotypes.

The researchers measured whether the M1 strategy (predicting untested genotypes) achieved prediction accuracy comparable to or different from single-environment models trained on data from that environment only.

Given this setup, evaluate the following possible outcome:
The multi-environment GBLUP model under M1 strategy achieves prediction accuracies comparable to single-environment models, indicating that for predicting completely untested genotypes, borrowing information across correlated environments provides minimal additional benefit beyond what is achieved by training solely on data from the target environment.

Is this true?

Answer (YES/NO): YES